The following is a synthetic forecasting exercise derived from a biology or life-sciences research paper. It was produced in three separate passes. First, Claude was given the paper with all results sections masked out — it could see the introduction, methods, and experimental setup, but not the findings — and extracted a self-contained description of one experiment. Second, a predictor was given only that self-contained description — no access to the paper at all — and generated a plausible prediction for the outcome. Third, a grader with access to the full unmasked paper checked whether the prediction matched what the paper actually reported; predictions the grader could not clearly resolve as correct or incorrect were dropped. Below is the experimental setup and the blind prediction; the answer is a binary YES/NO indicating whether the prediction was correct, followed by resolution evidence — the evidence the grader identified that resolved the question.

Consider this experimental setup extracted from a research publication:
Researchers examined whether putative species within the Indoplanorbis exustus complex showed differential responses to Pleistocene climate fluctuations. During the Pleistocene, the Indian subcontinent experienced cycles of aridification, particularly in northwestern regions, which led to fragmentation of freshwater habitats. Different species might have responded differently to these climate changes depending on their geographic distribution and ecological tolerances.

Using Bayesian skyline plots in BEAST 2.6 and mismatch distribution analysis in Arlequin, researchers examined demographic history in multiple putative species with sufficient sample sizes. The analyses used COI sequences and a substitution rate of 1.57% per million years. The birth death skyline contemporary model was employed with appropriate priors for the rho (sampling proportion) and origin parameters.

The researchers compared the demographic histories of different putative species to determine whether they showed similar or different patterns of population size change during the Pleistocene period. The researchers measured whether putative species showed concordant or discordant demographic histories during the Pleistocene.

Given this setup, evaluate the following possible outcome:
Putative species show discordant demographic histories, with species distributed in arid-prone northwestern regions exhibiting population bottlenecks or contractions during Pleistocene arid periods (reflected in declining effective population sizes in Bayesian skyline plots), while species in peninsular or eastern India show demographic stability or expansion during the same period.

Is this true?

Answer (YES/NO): NO